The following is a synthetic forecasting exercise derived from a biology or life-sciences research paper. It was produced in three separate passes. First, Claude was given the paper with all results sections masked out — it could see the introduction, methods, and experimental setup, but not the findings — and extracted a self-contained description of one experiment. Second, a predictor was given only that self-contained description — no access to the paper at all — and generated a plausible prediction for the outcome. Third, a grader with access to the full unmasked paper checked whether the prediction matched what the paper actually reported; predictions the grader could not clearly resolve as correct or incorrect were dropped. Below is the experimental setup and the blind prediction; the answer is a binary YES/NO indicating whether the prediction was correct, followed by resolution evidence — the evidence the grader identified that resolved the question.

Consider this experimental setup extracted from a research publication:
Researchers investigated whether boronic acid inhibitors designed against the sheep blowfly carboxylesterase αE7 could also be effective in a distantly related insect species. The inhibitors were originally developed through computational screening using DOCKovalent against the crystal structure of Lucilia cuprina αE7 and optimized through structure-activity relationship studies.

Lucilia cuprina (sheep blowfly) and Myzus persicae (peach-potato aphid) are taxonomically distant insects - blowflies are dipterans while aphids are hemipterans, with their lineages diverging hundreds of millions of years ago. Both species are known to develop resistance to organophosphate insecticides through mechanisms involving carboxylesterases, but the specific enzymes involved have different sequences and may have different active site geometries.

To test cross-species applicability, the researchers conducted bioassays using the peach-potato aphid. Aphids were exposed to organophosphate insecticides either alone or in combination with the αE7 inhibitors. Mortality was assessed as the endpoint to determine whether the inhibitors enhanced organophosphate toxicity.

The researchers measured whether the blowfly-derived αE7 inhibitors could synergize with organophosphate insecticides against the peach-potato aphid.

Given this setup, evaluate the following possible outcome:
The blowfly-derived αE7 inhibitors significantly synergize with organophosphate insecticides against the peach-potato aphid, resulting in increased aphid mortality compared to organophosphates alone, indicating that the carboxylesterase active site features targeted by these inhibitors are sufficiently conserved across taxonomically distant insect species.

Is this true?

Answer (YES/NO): YES